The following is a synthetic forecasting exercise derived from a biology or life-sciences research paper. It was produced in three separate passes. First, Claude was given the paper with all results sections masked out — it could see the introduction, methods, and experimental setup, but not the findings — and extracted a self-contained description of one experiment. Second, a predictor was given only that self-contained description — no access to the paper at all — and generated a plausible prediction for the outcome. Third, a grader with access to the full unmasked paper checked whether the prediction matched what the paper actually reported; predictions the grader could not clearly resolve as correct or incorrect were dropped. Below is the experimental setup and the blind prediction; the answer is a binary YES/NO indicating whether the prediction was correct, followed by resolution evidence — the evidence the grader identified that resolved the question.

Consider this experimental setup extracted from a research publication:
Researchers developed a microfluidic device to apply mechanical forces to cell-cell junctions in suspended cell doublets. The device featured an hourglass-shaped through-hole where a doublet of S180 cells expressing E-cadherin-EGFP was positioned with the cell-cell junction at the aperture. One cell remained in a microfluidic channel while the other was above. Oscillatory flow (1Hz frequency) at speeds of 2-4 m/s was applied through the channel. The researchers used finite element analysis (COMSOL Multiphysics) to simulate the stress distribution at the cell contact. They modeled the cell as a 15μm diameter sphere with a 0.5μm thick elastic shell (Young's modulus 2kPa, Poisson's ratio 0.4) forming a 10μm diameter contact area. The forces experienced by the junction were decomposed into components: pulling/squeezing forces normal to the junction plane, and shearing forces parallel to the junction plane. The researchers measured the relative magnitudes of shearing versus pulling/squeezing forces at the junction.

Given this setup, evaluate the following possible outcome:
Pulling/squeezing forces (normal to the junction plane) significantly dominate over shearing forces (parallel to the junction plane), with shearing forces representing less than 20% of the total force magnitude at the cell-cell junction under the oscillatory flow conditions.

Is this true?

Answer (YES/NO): NO